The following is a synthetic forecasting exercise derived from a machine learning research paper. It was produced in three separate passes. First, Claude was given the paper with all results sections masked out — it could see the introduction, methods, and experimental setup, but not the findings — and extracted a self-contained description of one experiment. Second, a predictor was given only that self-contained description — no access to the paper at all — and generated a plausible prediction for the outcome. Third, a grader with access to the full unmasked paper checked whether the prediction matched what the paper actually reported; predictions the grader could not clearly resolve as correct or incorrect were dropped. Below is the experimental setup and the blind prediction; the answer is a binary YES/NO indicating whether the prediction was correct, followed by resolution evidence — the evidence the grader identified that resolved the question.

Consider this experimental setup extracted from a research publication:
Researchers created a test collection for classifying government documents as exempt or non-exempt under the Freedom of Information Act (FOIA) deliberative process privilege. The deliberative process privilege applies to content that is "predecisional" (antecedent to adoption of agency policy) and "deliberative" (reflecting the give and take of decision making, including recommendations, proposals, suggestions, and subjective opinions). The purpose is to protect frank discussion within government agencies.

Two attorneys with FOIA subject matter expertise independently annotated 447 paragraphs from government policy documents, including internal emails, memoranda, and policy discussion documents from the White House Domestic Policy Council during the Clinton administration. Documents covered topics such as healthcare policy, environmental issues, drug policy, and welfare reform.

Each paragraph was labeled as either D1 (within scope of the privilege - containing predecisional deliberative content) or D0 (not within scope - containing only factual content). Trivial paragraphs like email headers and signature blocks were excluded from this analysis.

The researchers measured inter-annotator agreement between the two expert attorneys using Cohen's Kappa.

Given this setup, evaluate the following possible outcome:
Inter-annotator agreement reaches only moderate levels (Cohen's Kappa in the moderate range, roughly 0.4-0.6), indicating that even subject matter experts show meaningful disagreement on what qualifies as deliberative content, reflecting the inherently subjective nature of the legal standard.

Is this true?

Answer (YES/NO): NO